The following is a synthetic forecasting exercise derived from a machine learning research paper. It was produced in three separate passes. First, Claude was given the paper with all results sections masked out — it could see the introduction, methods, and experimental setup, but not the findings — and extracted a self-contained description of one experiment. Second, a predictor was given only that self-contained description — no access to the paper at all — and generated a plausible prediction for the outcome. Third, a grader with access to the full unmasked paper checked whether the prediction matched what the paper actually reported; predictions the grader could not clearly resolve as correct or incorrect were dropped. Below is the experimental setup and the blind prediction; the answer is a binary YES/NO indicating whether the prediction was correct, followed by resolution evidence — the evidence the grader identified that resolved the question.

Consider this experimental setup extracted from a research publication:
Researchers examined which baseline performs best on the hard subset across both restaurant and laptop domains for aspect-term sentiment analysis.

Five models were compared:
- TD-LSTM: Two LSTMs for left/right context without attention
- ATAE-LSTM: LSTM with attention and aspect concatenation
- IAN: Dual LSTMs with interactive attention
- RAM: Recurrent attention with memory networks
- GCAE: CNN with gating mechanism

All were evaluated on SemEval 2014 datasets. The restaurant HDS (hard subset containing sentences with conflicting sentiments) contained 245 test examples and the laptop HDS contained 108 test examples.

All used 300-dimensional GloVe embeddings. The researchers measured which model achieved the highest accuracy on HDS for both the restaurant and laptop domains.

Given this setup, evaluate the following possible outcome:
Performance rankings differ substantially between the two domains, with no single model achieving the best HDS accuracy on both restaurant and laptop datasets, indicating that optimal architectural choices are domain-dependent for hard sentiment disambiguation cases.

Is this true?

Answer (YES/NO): NO